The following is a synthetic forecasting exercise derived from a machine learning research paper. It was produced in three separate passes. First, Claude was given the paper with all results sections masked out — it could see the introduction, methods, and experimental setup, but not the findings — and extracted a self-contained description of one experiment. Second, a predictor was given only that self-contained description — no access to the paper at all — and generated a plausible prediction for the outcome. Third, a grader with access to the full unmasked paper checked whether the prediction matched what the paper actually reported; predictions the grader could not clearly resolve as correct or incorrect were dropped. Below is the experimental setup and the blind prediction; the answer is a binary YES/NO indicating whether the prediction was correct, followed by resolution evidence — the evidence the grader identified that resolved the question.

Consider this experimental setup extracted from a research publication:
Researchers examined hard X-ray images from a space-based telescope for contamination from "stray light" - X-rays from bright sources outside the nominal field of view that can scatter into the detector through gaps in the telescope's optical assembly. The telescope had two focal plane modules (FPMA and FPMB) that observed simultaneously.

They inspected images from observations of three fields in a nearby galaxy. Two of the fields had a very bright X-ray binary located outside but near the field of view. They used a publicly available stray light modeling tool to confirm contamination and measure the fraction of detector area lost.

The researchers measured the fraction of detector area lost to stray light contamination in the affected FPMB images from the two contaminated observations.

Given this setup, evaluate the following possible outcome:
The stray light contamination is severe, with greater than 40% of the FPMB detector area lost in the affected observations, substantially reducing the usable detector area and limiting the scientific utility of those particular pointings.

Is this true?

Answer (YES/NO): YES